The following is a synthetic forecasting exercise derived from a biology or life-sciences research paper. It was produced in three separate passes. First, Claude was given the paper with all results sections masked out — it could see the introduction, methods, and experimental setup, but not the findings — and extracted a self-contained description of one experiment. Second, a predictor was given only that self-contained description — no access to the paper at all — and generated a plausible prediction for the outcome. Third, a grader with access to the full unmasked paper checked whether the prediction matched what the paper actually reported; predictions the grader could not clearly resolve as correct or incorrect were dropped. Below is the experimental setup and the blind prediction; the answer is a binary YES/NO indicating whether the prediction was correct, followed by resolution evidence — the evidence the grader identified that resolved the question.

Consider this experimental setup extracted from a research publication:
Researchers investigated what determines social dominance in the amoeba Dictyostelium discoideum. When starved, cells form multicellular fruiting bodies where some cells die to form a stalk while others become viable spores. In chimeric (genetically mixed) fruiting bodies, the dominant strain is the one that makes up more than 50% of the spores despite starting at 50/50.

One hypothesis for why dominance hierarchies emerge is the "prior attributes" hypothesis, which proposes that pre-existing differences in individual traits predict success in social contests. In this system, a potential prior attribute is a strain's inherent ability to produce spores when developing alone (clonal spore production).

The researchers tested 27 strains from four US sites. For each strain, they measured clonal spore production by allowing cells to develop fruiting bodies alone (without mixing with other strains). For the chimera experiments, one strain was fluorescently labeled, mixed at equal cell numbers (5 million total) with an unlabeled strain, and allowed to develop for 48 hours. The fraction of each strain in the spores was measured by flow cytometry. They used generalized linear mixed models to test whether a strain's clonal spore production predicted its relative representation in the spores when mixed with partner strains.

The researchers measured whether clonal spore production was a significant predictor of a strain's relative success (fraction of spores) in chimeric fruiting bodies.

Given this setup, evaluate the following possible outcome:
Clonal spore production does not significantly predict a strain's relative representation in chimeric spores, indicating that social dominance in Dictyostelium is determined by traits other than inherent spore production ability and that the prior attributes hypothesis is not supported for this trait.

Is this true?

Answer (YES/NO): NO